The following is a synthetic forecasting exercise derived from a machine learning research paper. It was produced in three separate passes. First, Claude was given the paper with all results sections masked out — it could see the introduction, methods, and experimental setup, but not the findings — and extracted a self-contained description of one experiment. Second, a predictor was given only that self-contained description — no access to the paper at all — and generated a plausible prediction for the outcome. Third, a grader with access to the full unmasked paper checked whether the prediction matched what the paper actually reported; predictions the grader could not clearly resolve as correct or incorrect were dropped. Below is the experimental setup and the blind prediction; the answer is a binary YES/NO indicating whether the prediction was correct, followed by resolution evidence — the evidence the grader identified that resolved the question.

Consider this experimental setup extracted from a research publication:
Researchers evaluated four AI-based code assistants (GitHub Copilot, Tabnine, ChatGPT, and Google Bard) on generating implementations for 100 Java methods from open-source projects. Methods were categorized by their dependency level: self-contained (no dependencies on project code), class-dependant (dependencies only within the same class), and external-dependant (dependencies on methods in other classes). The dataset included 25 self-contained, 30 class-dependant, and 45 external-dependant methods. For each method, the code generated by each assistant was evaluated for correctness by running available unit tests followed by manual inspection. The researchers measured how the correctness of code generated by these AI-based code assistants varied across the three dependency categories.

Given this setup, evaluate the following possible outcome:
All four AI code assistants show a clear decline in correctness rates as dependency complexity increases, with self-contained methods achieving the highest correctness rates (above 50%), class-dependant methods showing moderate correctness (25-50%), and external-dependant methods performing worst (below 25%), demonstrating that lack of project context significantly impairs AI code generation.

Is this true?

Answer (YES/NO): NO